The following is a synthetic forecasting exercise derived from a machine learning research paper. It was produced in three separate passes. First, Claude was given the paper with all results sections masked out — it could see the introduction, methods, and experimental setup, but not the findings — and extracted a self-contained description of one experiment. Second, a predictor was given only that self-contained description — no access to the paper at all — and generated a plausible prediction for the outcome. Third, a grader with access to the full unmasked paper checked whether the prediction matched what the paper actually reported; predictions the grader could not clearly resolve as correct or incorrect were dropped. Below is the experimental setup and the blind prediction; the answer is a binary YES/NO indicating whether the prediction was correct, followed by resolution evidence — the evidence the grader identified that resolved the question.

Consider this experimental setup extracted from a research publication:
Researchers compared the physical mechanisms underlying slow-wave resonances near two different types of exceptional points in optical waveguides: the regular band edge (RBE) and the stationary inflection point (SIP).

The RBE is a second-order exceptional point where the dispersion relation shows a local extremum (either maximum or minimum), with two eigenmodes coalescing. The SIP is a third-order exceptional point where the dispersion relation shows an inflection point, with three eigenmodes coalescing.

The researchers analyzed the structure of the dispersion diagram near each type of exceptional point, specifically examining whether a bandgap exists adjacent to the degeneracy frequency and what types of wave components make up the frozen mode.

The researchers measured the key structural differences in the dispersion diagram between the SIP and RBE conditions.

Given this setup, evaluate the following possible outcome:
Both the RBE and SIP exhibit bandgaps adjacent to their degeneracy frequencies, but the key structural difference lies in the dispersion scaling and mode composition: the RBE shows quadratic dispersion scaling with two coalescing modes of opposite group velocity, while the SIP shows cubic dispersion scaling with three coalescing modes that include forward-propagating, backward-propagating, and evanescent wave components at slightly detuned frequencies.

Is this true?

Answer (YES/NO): NO